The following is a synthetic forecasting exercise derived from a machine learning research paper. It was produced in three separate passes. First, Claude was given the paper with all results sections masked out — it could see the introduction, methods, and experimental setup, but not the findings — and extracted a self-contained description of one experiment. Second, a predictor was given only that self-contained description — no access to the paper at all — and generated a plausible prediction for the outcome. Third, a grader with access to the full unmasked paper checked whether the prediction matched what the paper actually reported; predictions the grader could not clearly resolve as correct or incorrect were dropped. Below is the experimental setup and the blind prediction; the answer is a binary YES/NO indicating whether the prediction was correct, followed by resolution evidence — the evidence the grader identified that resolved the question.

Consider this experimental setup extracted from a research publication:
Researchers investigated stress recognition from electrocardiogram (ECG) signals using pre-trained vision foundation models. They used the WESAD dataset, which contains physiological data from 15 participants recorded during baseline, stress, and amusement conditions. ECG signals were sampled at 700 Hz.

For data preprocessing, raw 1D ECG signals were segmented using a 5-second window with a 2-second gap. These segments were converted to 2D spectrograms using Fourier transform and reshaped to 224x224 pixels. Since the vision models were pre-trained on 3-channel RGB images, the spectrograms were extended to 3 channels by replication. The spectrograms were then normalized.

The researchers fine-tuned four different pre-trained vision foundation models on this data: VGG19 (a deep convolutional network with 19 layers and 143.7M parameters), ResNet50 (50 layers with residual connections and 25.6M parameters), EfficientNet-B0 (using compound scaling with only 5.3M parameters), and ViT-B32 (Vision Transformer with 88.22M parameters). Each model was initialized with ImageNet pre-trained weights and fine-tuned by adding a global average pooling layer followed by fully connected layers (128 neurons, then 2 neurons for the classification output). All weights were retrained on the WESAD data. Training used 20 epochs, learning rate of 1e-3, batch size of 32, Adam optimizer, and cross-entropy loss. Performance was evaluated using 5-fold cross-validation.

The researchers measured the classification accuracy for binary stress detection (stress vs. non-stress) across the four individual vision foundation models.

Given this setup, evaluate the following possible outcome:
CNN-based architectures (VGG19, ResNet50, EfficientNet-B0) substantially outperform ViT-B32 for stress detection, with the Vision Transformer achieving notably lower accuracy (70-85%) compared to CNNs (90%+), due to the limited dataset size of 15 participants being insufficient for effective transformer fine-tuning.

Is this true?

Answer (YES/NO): NO